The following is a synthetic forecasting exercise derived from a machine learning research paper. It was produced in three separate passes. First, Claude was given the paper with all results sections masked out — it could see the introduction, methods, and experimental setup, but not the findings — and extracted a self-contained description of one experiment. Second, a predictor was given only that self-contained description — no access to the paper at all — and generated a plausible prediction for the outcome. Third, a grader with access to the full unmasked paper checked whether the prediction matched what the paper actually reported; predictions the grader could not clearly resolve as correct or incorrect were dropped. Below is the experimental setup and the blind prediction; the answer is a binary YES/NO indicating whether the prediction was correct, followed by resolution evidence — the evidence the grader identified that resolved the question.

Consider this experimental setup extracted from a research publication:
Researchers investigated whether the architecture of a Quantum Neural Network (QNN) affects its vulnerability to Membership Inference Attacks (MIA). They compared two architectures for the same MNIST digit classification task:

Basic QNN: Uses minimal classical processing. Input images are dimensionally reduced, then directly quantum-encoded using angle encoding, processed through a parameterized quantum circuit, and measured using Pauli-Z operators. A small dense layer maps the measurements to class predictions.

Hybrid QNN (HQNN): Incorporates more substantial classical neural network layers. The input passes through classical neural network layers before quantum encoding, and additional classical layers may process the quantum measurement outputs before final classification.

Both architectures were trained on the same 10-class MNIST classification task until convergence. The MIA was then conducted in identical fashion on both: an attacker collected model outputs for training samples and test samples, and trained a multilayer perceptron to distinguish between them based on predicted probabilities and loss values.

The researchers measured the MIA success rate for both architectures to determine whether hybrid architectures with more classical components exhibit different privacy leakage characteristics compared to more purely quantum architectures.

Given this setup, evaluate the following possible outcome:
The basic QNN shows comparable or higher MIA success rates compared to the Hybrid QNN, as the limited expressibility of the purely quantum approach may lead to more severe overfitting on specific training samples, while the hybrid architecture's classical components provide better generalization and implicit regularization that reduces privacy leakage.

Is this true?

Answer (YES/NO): NO